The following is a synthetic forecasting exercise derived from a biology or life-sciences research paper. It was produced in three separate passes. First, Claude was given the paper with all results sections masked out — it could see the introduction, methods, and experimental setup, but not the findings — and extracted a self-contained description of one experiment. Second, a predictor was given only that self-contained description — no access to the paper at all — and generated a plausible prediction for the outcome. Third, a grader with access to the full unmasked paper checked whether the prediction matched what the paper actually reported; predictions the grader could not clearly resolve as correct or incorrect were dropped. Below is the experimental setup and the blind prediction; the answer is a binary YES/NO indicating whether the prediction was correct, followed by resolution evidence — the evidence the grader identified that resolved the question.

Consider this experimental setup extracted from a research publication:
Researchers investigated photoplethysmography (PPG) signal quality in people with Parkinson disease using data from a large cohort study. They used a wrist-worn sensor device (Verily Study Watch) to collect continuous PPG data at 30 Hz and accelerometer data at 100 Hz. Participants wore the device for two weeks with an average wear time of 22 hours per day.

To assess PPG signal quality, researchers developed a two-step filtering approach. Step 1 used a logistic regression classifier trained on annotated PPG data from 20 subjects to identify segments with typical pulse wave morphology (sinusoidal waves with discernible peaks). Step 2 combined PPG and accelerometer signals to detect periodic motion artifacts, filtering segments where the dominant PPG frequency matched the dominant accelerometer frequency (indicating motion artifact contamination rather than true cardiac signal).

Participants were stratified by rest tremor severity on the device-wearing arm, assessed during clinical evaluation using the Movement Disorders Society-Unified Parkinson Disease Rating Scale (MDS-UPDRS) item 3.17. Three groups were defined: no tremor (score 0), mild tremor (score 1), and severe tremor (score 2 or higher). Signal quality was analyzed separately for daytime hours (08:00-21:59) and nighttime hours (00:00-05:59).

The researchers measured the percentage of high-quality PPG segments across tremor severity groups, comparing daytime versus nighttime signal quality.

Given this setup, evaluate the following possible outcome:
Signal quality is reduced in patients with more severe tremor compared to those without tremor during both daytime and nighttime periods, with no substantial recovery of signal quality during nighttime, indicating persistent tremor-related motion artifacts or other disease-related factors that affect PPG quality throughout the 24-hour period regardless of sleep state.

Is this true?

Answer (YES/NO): NO